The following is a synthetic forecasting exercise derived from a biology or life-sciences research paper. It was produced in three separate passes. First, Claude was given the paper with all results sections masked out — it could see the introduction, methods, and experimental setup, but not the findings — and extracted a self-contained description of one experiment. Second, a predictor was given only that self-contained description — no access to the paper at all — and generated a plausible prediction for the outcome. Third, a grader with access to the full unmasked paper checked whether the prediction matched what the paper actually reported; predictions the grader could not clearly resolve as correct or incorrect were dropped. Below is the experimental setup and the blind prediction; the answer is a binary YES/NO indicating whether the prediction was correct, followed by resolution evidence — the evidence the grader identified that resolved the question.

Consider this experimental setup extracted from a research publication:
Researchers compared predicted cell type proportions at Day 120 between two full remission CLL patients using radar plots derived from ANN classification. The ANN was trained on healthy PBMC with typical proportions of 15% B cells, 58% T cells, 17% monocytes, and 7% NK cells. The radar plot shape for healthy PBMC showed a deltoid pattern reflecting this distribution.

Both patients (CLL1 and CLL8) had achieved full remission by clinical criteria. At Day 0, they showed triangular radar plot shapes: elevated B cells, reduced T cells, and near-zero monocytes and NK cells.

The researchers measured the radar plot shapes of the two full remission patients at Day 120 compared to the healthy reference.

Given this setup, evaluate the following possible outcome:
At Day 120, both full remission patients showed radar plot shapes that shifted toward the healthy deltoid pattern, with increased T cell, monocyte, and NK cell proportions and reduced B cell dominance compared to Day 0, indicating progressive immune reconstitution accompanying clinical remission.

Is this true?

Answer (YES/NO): NO